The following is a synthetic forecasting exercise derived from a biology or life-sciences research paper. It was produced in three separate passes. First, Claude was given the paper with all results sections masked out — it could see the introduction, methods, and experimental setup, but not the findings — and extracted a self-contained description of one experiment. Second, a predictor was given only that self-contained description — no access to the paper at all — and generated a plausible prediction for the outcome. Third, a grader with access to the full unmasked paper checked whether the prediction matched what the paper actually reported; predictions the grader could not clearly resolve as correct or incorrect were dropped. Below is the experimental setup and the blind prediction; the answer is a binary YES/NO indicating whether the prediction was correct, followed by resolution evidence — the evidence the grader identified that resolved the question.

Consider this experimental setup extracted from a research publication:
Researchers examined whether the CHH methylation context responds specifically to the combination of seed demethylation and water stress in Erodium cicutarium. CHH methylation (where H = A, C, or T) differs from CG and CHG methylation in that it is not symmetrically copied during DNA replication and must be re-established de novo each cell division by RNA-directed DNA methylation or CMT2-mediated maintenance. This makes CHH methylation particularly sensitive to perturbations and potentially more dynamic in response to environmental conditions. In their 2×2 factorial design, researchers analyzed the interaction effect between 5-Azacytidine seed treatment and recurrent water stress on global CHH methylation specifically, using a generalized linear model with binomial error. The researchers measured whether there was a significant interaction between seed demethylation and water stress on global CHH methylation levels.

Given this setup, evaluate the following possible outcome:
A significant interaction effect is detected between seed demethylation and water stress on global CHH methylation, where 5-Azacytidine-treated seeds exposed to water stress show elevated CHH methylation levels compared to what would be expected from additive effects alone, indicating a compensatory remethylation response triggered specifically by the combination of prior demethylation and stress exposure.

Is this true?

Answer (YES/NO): YES